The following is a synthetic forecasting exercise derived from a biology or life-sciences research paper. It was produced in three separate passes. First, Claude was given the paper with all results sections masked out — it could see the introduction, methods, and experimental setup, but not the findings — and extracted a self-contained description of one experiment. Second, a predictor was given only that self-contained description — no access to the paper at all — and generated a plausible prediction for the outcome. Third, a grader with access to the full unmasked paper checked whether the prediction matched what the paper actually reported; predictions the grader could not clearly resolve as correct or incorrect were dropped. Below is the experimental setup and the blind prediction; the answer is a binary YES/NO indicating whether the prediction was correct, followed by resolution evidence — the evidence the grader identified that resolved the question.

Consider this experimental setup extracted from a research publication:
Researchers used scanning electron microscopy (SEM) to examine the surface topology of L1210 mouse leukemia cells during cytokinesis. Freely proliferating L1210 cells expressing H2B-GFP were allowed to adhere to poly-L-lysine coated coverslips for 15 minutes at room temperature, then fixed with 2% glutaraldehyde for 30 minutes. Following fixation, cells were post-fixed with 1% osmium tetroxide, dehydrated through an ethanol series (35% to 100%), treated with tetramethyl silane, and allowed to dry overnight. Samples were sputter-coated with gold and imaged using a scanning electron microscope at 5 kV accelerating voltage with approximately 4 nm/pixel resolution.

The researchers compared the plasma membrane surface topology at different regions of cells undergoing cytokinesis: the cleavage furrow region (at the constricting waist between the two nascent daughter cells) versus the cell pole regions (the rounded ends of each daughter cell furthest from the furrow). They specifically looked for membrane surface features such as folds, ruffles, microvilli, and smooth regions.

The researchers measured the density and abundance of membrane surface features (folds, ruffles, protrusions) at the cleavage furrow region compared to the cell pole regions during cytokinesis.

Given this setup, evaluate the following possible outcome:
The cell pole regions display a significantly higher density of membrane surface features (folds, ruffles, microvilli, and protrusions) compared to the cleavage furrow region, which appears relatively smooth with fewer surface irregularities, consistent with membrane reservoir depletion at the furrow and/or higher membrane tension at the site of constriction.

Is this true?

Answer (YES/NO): NO